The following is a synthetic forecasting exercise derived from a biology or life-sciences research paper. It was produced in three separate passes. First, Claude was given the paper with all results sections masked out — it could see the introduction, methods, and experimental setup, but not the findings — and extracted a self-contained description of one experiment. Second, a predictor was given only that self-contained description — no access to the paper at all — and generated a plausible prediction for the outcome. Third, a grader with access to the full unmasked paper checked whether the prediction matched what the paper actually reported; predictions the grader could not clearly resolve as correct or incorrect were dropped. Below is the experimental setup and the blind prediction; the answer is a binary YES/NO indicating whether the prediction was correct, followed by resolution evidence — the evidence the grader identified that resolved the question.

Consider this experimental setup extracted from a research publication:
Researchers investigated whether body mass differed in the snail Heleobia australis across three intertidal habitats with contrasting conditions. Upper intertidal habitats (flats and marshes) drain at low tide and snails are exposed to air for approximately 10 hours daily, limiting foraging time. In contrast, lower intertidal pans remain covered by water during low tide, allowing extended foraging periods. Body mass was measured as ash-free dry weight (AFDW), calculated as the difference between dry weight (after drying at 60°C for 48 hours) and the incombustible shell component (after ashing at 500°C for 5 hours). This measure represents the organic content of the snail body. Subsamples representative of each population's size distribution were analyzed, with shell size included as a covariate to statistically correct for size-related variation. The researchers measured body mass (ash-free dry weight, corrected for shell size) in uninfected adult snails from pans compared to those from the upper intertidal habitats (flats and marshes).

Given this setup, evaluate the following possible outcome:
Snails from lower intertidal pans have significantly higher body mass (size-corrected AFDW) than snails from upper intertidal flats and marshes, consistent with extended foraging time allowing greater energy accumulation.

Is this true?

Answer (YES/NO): YES